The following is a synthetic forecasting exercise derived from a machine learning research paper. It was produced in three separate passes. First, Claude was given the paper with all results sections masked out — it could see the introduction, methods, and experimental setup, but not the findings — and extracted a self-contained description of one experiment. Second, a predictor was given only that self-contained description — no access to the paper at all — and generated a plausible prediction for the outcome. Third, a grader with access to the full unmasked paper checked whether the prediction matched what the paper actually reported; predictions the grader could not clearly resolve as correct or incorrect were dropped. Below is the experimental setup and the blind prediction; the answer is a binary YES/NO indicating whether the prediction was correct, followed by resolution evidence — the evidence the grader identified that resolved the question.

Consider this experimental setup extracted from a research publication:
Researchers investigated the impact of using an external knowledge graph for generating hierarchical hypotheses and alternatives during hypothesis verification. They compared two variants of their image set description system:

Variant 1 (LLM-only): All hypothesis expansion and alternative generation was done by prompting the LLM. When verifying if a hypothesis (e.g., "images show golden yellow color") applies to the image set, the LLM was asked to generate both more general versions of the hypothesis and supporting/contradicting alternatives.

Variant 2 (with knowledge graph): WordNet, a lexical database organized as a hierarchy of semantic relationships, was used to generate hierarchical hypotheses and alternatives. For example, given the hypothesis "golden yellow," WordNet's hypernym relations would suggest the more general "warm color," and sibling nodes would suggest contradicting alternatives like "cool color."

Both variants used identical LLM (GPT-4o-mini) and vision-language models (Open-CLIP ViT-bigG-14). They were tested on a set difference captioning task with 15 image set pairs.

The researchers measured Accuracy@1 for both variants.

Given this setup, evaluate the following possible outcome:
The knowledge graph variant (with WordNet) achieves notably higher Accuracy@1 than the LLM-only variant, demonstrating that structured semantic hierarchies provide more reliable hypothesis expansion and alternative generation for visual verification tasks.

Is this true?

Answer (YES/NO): YES